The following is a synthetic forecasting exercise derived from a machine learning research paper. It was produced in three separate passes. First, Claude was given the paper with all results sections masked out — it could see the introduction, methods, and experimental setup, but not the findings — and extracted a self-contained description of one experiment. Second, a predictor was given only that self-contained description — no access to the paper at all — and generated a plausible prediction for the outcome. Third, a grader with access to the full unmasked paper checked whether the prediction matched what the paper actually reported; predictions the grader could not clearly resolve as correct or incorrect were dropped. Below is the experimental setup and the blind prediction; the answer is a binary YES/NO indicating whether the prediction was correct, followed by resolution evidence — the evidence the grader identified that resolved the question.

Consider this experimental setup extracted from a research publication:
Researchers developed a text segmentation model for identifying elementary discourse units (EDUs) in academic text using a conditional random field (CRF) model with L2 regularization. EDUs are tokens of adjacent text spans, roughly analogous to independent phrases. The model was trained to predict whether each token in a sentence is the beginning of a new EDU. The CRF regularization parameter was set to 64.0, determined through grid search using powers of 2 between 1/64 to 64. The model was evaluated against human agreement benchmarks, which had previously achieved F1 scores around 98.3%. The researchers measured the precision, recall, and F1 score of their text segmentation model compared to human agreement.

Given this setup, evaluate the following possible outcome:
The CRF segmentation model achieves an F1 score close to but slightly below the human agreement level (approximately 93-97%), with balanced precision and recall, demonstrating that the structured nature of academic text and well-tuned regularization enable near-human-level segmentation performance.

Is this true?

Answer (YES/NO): NO